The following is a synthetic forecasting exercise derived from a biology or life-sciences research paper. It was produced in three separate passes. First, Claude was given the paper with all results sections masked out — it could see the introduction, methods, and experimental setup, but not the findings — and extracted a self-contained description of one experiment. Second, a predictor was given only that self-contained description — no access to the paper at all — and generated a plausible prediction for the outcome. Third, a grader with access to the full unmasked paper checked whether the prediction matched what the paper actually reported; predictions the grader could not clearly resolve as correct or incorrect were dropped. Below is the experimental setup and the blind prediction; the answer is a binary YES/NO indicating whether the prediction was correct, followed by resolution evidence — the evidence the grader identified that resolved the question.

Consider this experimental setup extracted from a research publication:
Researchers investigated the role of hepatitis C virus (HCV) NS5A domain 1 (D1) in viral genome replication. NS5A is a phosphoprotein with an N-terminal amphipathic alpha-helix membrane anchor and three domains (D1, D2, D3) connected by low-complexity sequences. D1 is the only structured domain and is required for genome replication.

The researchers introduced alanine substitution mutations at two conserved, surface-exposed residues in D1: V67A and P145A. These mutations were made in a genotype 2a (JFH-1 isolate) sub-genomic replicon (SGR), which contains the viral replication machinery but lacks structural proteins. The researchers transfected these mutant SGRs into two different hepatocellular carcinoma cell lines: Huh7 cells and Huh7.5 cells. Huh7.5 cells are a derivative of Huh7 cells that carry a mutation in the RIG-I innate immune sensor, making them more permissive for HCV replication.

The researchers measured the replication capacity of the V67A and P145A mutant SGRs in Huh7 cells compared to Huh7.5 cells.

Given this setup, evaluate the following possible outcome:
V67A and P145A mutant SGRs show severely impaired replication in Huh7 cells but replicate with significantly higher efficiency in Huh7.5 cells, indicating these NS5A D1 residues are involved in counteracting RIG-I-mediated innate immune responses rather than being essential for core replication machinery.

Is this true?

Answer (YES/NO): NO